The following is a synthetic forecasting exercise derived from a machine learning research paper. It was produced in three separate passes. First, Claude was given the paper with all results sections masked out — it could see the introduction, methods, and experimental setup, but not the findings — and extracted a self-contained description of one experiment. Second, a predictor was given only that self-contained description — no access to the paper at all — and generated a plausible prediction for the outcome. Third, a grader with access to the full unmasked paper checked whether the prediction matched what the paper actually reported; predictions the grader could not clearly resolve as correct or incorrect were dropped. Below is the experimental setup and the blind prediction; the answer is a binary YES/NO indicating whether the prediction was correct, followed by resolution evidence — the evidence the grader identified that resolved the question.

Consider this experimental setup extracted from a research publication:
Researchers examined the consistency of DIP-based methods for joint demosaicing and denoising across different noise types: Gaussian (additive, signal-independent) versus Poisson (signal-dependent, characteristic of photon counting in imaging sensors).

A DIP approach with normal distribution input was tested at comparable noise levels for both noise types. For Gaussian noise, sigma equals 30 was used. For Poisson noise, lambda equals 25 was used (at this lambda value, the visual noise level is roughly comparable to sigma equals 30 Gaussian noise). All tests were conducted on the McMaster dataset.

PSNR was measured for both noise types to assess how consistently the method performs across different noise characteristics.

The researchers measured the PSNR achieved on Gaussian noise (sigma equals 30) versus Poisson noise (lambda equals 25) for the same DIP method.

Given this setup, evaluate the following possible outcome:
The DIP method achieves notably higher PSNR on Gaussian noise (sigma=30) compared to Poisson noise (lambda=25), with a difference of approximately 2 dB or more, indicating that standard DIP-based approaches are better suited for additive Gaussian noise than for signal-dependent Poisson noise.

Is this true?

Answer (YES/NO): NO